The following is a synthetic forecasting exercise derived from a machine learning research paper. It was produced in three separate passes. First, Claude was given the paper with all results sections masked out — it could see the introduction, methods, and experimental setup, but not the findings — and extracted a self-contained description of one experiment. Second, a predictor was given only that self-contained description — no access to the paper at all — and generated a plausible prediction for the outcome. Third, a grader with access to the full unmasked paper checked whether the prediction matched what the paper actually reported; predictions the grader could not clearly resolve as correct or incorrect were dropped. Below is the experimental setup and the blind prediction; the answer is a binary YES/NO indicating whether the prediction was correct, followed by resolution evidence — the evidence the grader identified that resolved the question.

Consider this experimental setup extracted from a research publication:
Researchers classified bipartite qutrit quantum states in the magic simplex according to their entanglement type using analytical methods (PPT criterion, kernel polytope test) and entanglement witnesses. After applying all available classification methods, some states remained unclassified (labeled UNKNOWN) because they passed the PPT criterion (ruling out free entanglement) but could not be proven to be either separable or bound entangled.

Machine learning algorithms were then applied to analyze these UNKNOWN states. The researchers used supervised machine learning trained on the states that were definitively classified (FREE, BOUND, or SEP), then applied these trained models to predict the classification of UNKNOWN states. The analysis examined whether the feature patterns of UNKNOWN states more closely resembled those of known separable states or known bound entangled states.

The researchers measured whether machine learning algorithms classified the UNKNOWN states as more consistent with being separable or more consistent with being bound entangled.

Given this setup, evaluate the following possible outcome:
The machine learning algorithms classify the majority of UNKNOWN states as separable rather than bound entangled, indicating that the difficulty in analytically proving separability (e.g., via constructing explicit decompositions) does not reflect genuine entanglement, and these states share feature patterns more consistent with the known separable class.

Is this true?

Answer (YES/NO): YES